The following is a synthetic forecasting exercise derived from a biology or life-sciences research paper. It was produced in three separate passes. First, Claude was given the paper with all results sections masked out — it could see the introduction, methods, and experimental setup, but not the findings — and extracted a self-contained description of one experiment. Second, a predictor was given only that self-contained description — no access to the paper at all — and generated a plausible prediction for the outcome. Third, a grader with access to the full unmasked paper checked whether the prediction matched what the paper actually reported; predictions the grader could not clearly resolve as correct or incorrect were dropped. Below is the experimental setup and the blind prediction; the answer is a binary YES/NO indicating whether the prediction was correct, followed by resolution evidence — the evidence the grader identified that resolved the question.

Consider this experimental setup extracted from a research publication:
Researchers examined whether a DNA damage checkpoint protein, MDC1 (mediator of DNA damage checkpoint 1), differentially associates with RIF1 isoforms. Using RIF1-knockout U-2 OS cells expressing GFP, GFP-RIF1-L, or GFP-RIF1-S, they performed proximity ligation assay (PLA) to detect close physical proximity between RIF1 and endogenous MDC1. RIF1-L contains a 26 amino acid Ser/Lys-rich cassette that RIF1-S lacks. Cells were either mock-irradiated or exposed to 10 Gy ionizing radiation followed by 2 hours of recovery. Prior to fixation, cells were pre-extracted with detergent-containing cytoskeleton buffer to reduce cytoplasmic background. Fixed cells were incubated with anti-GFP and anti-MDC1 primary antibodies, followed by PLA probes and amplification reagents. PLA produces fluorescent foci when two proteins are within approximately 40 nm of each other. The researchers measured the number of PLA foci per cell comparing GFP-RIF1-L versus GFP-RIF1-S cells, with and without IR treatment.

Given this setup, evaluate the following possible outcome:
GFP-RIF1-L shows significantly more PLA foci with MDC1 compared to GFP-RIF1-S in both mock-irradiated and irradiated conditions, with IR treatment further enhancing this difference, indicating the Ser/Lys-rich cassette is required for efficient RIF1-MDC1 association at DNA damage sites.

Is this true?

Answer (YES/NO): NO